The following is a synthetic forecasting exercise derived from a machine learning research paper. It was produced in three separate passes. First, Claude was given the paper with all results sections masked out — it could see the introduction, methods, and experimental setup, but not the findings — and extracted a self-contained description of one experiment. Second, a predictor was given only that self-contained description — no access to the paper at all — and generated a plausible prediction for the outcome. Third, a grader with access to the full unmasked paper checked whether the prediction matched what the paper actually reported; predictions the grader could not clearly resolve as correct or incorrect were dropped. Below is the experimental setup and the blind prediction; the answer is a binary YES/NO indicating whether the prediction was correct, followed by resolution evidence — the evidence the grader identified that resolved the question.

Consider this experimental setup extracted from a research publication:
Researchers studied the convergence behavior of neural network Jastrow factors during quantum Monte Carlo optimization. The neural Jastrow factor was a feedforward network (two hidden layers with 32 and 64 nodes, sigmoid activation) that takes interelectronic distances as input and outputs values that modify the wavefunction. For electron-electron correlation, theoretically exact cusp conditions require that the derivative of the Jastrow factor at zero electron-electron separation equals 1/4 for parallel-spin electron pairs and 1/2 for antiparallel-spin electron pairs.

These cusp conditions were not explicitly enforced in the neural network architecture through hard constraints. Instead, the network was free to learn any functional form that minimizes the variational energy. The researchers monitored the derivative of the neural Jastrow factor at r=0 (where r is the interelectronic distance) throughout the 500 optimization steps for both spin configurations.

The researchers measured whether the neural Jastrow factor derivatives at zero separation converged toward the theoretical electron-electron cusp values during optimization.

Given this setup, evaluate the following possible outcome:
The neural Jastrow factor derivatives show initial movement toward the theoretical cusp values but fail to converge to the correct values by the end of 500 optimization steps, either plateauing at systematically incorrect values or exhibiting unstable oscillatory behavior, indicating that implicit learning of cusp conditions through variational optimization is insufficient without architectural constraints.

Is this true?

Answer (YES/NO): NO